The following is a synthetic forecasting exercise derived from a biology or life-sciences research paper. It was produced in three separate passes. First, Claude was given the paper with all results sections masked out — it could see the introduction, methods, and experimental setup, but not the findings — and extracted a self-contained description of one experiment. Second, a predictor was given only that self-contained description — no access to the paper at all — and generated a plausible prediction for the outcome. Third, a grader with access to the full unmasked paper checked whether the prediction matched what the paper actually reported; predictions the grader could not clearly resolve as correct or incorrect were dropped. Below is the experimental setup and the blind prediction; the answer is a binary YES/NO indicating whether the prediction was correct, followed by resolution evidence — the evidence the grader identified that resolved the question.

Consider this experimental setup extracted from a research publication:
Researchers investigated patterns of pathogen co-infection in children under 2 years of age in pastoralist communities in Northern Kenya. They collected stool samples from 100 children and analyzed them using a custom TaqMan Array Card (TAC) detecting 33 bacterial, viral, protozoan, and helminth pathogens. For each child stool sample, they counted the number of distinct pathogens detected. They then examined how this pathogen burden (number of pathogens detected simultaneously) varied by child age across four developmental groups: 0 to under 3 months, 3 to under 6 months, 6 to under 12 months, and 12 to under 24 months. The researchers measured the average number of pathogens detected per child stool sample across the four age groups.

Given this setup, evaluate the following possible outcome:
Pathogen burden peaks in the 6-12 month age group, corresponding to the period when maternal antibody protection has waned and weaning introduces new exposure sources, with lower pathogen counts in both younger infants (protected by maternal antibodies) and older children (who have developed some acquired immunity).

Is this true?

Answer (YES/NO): NO